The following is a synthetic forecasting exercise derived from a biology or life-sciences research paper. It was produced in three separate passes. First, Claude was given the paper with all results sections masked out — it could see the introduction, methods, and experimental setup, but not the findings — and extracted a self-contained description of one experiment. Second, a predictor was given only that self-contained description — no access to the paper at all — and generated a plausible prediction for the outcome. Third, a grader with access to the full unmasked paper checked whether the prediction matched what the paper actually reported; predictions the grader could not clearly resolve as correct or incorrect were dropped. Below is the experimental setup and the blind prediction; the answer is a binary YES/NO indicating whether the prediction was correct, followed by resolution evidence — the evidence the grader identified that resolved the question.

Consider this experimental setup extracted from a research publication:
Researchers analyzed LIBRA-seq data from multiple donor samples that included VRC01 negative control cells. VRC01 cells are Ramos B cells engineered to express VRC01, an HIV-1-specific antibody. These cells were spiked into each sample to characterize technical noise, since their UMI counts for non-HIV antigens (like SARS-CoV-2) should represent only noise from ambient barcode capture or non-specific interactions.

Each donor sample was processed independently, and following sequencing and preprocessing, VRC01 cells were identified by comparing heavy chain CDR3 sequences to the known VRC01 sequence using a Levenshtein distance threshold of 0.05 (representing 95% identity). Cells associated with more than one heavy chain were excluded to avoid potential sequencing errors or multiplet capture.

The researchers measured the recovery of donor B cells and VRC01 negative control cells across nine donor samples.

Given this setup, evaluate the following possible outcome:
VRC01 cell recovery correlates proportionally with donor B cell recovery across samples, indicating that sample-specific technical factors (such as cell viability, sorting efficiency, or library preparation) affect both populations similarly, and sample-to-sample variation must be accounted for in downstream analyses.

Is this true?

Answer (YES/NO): NO